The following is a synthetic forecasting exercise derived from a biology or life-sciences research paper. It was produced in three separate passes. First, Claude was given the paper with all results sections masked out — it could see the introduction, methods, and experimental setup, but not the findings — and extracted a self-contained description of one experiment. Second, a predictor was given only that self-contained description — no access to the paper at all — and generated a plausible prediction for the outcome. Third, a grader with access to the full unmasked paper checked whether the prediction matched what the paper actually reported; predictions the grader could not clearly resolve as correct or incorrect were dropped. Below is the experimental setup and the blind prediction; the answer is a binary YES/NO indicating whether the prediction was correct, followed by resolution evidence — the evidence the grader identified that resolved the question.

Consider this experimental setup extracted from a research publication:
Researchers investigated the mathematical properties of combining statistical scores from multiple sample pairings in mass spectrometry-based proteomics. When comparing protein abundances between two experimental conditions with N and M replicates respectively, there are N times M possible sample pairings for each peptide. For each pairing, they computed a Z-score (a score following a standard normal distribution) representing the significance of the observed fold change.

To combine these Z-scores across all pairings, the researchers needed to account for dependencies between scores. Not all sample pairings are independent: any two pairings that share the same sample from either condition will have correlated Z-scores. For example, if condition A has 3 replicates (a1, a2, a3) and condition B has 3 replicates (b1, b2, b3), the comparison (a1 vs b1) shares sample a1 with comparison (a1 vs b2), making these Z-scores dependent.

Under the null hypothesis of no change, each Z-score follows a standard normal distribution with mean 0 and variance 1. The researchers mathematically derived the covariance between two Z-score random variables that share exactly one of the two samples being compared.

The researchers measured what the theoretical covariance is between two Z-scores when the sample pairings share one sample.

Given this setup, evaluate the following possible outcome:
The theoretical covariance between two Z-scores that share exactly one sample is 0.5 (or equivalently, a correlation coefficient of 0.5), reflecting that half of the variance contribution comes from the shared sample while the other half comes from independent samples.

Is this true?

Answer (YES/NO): YES